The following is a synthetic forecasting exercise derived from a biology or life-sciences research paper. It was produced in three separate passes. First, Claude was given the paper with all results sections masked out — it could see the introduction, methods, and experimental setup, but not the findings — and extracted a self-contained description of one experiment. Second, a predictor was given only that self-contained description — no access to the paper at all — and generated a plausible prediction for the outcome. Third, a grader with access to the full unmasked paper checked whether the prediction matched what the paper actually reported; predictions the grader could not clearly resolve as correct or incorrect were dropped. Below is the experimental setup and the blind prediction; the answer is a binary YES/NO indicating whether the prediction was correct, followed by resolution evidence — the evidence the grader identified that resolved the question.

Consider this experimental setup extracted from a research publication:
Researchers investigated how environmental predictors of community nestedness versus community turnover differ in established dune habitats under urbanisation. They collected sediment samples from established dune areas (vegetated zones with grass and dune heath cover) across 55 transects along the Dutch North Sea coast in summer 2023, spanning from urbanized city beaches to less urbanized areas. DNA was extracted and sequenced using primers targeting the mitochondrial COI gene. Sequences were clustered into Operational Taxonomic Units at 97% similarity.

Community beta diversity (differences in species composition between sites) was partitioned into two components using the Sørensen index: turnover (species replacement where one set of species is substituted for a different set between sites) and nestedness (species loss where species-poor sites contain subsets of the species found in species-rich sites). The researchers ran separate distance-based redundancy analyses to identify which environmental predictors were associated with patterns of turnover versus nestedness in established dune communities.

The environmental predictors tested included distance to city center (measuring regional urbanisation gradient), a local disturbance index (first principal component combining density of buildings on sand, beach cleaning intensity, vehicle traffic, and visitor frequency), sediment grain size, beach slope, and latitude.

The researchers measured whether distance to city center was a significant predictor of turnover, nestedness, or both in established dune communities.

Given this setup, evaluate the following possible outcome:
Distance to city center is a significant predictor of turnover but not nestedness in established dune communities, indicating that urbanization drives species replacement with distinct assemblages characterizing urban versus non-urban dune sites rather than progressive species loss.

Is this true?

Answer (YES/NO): YES